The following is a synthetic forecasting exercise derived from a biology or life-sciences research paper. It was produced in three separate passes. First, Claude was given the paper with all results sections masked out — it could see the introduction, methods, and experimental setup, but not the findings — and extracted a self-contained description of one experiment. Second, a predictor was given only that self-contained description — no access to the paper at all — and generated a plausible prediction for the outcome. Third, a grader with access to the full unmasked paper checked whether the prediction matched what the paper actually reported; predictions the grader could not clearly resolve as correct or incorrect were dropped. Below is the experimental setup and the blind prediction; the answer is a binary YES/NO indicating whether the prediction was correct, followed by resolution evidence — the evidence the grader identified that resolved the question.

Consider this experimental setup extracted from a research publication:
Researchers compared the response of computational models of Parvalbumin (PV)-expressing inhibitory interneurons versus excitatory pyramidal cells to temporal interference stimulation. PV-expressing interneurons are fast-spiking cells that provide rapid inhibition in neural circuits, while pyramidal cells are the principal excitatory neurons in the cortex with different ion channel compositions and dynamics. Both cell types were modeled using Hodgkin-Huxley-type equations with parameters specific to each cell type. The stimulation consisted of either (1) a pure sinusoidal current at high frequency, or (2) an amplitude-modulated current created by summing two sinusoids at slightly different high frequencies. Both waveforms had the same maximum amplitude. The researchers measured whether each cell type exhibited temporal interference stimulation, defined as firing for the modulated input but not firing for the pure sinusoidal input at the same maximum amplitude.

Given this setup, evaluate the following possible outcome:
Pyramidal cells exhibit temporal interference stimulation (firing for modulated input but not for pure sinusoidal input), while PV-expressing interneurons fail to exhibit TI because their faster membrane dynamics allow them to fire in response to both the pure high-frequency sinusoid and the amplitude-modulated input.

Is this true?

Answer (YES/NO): NO